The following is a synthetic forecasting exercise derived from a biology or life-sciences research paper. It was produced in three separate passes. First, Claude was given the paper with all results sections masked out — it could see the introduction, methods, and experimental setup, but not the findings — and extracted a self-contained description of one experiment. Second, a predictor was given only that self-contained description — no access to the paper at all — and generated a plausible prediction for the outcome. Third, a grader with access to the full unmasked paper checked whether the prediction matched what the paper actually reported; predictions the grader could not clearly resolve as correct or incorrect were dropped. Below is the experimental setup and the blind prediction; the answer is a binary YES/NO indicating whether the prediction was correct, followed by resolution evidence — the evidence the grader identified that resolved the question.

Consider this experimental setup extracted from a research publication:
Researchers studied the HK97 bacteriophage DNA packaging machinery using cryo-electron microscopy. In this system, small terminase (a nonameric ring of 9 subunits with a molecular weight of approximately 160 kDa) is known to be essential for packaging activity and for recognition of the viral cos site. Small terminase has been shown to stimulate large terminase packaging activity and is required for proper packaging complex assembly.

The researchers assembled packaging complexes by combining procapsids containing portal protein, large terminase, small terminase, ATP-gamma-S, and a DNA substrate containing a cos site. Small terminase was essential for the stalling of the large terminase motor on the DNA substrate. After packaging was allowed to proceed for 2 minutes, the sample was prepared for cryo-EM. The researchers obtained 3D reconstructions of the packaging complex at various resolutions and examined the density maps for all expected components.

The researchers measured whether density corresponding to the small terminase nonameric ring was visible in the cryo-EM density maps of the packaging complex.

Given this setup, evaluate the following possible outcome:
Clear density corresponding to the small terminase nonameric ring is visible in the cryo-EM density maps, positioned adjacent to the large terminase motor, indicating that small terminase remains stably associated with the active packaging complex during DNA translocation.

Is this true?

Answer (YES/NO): NO